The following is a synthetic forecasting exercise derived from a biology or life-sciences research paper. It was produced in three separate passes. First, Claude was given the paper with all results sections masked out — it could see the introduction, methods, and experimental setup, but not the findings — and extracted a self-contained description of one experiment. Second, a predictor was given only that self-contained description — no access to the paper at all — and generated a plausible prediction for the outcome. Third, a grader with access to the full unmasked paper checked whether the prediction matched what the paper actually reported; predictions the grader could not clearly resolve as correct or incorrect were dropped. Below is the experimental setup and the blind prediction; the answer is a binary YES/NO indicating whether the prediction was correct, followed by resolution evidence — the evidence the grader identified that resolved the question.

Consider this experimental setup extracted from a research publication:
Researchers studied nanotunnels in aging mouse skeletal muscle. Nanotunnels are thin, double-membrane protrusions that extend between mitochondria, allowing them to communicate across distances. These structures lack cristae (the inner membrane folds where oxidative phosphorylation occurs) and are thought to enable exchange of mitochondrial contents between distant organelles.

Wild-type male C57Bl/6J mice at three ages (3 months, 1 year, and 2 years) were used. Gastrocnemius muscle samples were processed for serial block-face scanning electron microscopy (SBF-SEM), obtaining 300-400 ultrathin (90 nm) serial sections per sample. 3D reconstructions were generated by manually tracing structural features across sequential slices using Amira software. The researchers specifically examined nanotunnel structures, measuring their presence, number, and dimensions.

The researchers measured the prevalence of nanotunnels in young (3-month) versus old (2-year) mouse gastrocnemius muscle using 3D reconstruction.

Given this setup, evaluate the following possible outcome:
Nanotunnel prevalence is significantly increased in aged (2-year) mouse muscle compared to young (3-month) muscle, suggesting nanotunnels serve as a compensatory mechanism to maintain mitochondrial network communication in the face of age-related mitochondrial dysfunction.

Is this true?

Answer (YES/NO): NO